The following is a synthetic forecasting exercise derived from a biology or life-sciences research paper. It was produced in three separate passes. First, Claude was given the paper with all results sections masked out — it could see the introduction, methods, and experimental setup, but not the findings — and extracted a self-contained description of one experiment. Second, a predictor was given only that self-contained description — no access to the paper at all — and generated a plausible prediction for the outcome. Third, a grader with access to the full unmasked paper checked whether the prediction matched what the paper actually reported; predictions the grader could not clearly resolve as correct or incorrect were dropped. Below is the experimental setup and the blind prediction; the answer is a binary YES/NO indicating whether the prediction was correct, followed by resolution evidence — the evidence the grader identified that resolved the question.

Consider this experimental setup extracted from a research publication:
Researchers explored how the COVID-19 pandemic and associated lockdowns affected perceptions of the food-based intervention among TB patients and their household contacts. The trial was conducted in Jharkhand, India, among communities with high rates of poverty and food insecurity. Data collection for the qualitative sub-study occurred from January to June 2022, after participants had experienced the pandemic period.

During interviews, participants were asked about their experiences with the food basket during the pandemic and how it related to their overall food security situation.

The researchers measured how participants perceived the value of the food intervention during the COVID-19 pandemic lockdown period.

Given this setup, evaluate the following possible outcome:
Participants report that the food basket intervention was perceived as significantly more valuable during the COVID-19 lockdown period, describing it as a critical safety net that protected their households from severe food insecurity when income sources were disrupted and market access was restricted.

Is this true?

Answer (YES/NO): YES